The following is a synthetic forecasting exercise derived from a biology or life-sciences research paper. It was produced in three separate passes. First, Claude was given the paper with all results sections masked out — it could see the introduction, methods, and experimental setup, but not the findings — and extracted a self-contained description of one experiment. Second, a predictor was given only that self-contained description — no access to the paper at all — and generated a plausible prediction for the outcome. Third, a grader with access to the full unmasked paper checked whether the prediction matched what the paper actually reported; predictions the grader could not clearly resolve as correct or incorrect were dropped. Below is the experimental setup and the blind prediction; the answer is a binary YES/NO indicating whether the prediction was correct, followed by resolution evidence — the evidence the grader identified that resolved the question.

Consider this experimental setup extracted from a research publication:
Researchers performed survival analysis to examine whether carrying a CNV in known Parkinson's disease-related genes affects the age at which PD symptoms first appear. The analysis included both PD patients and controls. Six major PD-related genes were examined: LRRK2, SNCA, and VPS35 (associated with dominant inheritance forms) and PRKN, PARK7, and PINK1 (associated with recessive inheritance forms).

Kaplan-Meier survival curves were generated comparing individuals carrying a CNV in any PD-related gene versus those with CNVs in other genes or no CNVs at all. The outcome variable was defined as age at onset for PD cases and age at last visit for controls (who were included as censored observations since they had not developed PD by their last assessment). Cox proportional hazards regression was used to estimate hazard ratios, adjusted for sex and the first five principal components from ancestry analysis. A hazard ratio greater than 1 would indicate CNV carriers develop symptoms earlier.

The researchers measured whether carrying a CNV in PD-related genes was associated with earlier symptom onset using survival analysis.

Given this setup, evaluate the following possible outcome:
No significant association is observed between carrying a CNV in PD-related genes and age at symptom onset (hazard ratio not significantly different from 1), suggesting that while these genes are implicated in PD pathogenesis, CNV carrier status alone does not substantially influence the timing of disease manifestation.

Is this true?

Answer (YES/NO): NO